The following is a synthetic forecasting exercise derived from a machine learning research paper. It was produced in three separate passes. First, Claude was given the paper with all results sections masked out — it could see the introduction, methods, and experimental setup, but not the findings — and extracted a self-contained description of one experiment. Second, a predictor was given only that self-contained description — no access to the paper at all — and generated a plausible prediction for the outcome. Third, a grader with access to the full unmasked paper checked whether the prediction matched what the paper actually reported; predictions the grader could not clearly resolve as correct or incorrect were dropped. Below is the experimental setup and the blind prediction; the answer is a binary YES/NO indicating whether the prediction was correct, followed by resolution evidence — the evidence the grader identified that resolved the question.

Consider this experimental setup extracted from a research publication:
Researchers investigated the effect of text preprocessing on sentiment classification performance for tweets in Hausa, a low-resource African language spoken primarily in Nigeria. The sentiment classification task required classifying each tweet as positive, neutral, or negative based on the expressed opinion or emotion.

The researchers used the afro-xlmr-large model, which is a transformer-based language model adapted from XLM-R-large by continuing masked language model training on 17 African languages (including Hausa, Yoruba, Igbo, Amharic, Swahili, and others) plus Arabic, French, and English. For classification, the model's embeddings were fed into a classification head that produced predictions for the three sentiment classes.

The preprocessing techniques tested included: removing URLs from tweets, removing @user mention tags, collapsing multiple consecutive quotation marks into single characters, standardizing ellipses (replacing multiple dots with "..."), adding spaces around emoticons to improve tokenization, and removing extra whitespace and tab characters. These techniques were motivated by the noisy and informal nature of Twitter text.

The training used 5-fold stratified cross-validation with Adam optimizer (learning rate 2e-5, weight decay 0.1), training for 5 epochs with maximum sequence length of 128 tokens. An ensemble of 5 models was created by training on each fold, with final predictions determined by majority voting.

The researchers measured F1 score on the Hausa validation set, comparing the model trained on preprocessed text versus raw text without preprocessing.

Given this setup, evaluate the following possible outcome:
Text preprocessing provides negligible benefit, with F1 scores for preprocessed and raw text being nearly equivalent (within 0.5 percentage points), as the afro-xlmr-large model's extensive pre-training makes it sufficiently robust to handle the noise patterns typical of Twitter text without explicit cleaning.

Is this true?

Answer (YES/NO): NO